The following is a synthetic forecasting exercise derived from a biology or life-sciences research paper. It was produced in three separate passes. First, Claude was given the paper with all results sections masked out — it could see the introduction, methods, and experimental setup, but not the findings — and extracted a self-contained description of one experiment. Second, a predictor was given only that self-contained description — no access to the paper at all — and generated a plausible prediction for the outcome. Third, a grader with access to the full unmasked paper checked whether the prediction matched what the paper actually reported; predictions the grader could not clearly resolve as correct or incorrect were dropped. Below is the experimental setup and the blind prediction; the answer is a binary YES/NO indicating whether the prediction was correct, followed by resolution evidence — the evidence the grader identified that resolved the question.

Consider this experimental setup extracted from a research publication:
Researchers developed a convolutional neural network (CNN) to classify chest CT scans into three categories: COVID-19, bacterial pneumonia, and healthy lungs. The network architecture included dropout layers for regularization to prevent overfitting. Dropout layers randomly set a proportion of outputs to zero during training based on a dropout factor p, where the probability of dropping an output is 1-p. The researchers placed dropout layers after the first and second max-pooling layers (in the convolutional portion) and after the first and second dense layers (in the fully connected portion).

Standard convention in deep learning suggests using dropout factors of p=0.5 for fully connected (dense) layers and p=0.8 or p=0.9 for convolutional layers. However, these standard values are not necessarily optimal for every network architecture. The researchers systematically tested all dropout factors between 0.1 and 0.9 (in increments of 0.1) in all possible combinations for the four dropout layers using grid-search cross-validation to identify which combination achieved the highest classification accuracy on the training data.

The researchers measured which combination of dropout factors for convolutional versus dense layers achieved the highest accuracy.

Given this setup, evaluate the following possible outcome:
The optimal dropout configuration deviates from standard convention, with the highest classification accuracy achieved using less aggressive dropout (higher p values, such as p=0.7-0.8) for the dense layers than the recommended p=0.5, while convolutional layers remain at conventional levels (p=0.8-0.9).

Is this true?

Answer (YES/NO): NO